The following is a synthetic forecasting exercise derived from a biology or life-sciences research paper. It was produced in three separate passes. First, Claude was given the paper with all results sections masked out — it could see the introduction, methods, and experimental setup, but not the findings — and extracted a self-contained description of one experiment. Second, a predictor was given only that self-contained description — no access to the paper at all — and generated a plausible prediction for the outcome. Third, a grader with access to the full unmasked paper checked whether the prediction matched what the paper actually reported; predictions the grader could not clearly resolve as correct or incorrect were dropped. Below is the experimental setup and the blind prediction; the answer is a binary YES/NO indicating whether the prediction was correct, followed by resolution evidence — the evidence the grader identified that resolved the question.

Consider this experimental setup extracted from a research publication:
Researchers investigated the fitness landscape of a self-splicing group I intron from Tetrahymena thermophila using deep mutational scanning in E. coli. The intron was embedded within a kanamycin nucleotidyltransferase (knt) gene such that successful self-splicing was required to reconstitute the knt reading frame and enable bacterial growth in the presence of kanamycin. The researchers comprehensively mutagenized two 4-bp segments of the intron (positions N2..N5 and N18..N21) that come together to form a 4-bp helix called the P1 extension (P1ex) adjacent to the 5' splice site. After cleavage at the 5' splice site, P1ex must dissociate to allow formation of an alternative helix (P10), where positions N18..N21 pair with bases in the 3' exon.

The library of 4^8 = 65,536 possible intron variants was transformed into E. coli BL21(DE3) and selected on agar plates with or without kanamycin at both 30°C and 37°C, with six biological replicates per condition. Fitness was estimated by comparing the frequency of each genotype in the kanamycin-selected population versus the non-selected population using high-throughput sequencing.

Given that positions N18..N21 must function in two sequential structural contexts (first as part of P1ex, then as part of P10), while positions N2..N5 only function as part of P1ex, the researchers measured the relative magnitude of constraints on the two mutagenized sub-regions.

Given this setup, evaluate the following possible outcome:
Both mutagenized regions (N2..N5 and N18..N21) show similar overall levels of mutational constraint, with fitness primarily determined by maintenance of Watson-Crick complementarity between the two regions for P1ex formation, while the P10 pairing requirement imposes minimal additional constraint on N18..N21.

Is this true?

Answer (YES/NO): NO